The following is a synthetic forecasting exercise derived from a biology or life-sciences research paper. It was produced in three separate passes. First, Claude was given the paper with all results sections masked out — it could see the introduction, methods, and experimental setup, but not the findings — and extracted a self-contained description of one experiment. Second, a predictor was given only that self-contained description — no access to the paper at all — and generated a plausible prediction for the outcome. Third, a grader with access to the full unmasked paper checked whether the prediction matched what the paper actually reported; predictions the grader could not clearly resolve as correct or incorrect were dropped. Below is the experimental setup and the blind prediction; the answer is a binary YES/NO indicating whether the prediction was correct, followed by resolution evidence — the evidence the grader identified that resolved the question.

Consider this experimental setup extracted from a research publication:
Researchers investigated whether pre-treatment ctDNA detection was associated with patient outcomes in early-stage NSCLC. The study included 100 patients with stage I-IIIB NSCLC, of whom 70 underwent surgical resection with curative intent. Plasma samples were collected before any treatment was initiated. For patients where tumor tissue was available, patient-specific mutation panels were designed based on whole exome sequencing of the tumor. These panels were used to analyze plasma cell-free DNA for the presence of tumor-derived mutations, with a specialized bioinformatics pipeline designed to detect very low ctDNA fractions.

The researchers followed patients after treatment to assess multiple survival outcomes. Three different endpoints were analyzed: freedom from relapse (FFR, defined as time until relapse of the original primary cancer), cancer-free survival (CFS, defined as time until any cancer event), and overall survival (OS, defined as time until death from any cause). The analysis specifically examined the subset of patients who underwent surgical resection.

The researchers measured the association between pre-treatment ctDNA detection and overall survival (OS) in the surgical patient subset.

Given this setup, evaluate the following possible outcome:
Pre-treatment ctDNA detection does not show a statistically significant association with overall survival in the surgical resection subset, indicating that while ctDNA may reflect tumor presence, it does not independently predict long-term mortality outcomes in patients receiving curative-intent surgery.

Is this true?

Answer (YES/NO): YES